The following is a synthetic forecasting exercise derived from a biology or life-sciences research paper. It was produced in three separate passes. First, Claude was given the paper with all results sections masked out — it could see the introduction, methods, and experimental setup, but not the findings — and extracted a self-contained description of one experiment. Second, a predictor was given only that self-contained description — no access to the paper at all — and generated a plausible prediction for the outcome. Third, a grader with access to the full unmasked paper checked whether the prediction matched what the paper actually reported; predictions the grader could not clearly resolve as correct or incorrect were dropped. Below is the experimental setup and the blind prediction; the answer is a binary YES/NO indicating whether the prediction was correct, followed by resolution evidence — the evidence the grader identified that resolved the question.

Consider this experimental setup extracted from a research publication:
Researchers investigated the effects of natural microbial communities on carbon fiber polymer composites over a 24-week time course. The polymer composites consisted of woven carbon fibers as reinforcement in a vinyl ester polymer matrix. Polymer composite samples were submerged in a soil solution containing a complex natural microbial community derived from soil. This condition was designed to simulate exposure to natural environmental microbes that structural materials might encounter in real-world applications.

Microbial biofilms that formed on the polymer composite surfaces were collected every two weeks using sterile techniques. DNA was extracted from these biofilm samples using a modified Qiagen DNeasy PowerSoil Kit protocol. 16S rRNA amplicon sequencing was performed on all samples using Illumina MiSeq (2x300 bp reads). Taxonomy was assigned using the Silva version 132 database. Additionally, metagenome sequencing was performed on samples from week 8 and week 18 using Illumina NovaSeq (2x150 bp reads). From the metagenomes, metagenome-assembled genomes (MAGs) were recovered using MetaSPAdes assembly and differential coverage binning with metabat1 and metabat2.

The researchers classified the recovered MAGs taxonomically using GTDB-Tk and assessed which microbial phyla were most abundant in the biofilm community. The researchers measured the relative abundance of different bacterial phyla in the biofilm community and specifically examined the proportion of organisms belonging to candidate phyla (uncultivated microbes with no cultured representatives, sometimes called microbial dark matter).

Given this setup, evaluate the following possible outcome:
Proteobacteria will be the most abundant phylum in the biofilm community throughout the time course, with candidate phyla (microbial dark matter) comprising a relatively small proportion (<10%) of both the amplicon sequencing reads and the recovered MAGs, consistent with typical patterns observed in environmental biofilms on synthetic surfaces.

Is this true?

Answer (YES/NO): NO